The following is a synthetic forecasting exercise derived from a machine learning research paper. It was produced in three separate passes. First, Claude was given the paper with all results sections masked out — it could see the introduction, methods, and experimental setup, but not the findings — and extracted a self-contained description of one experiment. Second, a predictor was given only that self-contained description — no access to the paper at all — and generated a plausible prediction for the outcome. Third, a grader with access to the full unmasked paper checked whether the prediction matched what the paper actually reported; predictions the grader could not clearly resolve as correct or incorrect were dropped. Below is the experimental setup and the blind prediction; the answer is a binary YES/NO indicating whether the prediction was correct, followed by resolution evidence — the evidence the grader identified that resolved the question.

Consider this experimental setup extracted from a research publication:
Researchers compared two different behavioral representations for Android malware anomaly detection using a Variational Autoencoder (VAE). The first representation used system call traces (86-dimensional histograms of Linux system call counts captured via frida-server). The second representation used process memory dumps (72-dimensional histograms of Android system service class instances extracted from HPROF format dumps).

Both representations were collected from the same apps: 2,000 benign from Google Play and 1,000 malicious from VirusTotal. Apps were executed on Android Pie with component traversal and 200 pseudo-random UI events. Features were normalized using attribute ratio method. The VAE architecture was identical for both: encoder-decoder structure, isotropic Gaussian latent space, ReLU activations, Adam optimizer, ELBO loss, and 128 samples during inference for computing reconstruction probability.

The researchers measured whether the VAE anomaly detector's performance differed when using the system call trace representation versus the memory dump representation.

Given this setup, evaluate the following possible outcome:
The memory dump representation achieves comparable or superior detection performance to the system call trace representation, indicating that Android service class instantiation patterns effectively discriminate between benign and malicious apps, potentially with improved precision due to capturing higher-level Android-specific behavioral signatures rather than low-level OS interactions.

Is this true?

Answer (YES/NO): NO